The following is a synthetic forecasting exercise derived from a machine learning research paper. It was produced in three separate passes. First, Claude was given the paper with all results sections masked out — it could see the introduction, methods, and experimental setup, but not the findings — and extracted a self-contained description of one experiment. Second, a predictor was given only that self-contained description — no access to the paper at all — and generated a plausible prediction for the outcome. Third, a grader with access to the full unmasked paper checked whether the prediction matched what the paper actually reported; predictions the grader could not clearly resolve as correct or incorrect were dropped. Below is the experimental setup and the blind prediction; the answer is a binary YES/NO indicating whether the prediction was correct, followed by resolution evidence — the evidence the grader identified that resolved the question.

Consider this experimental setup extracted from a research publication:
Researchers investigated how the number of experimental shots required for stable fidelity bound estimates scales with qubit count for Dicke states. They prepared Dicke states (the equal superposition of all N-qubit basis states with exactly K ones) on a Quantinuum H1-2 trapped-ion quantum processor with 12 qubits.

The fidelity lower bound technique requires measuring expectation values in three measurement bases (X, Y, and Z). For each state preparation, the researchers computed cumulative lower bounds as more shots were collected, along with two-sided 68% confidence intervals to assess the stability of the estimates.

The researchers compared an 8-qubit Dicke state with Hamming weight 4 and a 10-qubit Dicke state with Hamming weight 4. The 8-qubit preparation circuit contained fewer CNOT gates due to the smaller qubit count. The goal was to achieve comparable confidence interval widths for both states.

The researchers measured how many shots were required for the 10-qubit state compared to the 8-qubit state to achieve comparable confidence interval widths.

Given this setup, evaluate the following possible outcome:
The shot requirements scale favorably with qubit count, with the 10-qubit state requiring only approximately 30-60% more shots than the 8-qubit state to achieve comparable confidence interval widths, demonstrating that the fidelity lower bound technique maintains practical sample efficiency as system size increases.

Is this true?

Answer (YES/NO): NO